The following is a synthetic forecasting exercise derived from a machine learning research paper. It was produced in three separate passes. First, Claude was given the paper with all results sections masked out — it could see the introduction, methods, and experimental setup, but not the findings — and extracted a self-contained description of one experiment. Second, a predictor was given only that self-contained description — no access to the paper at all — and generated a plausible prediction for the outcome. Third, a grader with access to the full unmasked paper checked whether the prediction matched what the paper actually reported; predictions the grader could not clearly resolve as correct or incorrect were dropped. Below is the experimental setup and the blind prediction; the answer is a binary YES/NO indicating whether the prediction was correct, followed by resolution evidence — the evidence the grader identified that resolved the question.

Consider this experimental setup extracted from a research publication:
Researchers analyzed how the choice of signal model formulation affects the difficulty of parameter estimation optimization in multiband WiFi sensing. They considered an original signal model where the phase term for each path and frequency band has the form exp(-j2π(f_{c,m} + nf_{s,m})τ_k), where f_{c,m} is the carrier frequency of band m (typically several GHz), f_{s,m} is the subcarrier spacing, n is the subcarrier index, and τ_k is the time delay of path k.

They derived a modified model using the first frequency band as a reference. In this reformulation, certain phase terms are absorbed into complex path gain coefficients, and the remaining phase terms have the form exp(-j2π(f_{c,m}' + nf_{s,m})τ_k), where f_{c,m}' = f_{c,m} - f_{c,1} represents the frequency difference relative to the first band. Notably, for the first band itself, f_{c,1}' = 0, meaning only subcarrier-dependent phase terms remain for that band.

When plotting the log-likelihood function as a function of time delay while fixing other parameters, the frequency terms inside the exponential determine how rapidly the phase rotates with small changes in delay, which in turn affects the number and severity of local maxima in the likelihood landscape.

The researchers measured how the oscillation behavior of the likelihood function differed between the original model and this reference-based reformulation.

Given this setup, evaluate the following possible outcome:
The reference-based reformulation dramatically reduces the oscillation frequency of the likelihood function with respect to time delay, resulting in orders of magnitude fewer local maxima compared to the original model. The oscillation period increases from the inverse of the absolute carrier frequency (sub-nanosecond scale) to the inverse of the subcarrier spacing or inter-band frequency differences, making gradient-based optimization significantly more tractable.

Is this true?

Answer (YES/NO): NO